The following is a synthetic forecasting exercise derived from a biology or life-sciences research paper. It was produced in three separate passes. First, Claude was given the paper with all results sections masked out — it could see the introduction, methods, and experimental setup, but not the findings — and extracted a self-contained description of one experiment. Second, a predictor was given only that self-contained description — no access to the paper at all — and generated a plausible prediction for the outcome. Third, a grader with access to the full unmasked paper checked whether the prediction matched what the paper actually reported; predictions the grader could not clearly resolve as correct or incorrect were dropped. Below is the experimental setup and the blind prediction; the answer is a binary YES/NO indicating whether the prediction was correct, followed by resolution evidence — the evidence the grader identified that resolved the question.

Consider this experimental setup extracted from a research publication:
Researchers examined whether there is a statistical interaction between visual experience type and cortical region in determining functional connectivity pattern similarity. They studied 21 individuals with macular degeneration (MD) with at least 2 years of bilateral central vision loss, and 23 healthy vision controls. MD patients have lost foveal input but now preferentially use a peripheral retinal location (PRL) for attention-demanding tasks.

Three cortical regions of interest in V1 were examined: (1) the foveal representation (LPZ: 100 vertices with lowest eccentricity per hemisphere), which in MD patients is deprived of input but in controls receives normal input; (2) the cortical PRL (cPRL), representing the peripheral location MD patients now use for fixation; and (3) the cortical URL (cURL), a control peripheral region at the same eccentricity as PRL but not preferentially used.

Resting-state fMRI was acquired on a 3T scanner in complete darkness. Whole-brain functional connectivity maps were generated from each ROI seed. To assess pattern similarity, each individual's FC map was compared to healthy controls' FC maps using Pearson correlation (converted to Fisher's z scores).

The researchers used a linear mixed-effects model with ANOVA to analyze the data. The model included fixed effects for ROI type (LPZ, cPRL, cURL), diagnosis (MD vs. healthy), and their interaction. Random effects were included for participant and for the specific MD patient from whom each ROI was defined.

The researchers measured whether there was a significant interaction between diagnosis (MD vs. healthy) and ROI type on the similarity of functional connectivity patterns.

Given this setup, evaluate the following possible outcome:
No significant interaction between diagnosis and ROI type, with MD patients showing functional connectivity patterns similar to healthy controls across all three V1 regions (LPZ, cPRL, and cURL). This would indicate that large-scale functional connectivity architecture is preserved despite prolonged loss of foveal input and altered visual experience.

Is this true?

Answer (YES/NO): NO